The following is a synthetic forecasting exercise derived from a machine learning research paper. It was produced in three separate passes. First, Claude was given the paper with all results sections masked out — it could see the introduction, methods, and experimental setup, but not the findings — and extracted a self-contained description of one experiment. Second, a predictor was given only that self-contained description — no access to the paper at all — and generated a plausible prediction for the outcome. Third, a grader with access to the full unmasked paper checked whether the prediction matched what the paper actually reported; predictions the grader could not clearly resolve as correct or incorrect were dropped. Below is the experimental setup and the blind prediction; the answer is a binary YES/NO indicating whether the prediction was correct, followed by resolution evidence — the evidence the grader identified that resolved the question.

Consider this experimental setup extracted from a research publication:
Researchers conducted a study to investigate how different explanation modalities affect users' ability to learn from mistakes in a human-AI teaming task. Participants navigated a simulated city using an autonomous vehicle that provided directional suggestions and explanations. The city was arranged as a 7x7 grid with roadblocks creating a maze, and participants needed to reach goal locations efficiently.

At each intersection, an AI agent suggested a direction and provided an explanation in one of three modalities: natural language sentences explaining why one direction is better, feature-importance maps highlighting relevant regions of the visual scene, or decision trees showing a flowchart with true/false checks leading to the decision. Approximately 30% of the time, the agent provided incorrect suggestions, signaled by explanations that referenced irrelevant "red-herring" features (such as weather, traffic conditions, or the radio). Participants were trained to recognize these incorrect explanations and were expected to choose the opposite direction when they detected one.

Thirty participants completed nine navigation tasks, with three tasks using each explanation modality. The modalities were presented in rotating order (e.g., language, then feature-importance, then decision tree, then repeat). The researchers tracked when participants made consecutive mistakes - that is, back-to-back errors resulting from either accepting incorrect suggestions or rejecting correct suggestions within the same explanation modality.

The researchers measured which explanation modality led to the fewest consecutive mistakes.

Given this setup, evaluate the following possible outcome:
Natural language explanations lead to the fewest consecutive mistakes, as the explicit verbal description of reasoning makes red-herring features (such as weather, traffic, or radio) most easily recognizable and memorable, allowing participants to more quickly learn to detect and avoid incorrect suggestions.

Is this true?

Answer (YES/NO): NO